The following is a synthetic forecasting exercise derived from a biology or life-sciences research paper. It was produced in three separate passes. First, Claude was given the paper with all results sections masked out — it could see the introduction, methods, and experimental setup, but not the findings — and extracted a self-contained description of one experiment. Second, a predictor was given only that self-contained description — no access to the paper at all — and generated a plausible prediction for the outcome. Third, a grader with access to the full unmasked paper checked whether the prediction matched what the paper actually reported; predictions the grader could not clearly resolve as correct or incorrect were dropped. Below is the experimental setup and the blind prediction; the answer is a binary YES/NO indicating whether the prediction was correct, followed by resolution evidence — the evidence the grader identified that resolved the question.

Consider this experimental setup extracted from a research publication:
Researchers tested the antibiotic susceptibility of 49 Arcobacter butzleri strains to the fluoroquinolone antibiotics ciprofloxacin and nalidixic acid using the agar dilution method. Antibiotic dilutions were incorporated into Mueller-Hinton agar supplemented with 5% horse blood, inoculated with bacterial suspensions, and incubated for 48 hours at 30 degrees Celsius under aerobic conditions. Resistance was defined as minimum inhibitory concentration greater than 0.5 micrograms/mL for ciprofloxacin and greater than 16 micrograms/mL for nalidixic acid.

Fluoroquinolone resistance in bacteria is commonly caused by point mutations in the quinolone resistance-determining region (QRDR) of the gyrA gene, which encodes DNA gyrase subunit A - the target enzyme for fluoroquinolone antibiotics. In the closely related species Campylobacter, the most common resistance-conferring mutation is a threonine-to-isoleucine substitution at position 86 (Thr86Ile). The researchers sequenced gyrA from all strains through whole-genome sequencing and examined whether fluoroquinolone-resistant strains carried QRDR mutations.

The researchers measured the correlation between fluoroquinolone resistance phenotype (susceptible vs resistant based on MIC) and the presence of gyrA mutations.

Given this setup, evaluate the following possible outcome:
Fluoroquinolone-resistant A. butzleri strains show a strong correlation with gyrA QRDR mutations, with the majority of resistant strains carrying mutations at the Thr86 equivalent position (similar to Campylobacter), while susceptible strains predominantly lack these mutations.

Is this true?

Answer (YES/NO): YES